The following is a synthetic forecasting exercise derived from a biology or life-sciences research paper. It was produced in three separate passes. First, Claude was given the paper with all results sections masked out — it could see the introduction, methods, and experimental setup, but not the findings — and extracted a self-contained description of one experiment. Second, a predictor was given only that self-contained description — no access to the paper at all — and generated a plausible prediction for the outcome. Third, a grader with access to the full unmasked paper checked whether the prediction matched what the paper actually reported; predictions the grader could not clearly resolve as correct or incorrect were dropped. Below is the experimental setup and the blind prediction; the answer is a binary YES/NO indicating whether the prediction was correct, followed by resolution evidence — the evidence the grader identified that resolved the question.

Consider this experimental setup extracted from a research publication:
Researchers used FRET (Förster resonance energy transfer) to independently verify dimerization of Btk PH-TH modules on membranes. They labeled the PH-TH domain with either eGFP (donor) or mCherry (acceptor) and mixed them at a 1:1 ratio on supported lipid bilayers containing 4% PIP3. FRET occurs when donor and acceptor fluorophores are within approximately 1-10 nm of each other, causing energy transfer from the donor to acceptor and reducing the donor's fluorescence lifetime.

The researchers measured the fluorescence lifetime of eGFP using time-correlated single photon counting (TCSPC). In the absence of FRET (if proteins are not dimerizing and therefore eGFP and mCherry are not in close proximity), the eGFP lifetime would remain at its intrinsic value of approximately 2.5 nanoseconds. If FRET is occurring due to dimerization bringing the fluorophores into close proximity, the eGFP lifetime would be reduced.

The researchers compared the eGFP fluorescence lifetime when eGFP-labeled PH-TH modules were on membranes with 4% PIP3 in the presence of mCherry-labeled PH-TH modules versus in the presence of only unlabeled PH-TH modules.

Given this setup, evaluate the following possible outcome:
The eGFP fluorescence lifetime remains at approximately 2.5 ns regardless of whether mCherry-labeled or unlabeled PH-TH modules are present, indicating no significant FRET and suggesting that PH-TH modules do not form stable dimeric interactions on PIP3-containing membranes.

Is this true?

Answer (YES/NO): NO